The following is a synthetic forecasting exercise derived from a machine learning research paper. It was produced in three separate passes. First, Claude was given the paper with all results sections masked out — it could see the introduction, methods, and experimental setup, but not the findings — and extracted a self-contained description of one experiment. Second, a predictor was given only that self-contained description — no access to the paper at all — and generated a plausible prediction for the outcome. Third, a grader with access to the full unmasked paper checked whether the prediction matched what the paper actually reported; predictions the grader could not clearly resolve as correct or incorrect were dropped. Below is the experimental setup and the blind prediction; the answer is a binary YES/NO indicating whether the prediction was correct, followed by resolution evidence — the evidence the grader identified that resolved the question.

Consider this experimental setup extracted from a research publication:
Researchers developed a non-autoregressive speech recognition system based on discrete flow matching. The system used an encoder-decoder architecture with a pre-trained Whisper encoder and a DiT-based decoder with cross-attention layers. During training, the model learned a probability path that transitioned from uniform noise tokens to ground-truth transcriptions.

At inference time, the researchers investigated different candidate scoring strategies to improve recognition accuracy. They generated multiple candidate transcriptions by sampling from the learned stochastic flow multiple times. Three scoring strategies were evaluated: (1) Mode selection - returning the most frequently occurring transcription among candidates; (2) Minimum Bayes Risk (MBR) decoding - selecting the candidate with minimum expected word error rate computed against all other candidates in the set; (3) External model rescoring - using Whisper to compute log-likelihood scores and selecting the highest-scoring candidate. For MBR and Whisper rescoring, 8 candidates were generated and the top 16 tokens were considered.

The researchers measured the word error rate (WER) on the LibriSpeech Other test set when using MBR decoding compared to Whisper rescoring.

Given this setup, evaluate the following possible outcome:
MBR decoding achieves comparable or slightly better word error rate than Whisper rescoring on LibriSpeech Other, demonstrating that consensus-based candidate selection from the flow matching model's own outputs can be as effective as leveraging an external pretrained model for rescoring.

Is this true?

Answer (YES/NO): NO